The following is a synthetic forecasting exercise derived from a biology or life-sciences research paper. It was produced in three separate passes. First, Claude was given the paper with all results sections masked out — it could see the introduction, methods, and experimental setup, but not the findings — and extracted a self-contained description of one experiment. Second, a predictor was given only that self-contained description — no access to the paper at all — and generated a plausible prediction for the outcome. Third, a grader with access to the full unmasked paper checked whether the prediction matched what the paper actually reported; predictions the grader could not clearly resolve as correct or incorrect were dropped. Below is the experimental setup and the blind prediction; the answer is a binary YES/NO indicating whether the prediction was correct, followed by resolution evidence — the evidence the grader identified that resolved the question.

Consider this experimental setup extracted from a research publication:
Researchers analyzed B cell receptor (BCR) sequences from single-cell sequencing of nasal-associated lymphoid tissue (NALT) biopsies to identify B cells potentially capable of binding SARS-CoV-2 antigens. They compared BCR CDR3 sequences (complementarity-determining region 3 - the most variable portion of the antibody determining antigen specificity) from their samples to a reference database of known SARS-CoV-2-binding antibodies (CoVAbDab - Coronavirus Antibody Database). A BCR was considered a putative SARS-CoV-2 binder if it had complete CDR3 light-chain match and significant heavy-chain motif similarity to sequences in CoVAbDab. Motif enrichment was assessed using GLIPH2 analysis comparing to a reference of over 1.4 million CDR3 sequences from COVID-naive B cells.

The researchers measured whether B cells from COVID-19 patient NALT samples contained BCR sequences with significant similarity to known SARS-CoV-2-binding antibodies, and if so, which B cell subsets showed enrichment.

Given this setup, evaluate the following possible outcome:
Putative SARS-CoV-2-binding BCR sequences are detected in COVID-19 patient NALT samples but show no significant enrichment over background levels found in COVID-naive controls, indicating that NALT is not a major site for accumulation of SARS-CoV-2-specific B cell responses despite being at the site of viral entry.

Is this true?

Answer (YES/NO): NO